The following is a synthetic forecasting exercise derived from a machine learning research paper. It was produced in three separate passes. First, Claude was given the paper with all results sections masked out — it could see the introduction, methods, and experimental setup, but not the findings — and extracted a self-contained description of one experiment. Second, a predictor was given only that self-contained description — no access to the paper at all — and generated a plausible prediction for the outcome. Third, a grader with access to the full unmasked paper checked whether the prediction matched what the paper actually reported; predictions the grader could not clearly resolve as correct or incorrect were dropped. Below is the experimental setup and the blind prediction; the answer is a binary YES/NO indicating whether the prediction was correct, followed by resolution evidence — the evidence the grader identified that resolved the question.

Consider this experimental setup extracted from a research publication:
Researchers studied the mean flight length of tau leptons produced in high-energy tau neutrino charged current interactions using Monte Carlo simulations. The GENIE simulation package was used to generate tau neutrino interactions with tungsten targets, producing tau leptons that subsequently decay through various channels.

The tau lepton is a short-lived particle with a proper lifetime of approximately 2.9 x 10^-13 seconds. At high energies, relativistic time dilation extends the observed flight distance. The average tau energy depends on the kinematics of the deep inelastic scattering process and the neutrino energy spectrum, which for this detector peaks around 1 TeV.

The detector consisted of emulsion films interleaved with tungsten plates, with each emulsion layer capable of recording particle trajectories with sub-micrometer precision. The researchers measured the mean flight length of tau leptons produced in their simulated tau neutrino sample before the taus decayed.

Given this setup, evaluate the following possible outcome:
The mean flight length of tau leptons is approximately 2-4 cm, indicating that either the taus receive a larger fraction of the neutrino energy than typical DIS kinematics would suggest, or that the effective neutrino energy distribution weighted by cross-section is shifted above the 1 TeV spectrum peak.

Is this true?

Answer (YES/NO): YES